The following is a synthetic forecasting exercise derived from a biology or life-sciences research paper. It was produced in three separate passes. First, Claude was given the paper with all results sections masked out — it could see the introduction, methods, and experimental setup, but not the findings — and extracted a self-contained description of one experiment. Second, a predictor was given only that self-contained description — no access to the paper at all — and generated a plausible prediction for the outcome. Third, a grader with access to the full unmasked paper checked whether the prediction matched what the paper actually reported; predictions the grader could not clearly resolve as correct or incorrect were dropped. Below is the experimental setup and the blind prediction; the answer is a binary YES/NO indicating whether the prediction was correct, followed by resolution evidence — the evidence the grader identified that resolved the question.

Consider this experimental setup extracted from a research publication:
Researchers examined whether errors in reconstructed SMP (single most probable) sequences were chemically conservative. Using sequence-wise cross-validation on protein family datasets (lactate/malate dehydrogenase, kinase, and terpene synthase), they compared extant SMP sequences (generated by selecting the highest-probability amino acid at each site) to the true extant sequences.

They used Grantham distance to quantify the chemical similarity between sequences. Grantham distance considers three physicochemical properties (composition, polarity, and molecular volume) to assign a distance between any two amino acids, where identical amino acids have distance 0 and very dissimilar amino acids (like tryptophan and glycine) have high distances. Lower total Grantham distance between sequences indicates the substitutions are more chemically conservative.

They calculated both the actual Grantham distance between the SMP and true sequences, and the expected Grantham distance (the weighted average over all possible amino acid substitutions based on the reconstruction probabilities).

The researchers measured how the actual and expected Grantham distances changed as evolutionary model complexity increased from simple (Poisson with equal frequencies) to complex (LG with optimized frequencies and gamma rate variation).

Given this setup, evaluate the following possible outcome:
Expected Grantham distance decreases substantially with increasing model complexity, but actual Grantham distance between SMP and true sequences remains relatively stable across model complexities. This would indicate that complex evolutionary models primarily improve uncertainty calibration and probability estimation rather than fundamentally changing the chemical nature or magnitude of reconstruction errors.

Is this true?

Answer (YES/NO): NO